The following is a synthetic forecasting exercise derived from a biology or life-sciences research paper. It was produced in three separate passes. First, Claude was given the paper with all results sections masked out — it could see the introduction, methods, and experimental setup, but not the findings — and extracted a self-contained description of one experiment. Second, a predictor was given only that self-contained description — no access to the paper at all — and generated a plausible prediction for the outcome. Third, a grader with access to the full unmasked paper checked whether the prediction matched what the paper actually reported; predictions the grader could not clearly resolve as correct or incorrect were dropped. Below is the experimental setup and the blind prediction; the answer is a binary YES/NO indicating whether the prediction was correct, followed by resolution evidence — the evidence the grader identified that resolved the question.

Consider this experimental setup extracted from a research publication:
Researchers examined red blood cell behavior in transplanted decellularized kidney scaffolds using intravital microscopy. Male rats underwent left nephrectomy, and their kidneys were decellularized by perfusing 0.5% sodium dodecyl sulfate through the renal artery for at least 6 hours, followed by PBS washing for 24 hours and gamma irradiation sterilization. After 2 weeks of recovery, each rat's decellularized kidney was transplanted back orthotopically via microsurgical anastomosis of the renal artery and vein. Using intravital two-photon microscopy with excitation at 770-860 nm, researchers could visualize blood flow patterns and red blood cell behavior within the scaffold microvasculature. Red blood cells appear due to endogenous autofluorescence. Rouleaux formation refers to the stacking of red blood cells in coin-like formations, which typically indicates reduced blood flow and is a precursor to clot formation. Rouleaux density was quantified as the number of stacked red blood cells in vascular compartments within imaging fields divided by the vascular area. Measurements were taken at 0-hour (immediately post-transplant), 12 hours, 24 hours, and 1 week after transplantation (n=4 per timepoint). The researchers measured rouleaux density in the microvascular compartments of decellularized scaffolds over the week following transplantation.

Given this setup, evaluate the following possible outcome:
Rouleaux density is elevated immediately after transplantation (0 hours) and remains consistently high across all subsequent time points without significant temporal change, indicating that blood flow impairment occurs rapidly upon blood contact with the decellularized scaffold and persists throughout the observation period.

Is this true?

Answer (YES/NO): NO